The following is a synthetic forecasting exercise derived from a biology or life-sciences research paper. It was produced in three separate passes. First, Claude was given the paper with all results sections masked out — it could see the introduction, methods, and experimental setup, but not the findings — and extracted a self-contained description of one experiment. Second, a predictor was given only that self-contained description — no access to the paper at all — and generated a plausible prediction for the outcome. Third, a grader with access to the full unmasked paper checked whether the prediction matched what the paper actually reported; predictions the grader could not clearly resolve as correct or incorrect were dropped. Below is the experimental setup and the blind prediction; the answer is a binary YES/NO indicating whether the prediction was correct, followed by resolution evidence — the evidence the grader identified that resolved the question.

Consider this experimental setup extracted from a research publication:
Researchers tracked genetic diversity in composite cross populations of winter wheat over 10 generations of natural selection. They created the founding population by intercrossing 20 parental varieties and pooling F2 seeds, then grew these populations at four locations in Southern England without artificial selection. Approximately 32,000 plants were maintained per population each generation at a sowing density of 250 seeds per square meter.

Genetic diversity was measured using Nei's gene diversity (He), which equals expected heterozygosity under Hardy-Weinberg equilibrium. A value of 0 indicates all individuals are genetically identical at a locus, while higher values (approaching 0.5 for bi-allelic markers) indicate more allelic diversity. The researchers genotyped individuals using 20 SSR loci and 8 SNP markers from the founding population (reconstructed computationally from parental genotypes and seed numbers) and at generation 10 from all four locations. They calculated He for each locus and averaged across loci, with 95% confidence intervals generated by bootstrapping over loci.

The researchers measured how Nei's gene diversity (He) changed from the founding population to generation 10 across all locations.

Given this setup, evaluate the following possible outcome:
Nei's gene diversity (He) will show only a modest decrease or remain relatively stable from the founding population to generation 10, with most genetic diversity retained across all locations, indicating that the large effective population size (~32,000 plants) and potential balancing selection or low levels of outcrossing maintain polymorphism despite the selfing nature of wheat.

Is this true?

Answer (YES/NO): NO